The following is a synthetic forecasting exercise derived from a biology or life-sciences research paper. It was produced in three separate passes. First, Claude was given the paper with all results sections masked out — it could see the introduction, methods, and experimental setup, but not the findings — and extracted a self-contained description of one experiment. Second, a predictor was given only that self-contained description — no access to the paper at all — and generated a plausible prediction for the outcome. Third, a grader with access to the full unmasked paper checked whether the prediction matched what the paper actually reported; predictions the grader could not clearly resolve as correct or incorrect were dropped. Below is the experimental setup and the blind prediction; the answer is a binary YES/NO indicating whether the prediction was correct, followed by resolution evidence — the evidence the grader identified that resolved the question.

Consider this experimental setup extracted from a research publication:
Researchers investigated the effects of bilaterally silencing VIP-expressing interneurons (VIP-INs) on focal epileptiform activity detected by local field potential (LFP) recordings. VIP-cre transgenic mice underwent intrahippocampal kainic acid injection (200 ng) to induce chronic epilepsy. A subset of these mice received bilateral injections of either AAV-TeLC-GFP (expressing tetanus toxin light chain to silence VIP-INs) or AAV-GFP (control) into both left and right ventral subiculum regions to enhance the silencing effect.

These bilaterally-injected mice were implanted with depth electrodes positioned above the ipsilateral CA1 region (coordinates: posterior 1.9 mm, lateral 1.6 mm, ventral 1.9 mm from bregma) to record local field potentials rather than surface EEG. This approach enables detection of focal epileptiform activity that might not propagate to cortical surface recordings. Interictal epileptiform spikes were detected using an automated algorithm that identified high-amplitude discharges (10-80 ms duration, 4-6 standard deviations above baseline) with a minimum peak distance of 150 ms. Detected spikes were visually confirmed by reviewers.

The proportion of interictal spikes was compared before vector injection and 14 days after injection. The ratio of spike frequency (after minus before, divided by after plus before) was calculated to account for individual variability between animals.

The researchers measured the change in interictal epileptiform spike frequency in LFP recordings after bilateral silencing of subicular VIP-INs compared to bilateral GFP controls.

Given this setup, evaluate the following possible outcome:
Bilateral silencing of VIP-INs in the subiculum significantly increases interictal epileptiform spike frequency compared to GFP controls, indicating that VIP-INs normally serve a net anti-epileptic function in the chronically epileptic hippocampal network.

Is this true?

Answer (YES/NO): NO